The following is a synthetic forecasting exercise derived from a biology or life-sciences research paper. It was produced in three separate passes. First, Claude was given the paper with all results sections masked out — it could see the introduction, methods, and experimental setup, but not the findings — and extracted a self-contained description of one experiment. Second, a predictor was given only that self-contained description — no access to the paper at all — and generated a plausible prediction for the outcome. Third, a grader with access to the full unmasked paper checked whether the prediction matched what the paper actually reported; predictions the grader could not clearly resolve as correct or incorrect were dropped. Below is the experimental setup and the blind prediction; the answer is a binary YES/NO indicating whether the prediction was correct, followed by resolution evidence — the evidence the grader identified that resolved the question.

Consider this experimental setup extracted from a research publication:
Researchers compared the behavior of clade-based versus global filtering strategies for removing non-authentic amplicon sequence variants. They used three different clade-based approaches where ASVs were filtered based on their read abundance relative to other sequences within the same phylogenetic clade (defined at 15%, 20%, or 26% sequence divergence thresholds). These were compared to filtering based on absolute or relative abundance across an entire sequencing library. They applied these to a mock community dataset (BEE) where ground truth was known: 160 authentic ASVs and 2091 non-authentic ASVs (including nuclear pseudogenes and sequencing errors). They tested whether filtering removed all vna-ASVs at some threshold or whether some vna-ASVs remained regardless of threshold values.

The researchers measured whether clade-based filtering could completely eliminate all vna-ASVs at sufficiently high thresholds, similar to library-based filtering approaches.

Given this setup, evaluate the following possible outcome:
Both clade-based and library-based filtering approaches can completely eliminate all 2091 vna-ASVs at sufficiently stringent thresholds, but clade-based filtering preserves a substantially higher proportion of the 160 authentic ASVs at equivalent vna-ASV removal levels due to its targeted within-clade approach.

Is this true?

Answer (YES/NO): NO